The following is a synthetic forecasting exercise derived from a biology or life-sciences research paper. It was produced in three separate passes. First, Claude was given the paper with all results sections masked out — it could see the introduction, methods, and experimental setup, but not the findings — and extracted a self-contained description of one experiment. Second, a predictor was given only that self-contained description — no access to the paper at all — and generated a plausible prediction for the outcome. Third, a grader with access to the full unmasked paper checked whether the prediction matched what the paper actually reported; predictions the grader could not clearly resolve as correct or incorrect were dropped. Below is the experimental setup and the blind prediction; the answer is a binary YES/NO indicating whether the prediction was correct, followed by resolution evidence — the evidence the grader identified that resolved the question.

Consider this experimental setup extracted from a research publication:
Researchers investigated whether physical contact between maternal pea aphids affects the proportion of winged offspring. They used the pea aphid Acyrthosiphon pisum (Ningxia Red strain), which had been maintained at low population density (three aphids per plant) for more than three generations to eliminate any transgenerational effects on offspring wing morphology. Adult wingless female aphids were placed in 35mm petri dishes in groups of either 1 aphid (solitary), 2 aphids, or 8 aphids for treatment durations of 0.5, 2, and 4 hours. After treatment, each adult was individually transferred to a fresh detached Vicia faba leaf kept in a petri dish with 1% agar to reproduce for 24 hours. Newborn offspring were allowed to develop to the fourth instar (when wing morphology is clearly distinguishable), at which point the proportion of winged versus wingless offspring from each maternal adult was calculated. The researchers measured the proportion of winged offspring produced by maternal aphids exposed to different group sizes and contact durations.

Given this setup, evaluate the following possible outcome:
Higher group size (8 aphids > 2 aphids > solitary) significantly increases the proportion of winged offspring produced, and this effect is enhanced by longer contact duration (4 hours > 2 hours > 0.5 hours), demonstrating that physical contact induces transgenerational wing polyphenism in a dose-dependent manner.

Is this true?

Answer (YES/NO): NO